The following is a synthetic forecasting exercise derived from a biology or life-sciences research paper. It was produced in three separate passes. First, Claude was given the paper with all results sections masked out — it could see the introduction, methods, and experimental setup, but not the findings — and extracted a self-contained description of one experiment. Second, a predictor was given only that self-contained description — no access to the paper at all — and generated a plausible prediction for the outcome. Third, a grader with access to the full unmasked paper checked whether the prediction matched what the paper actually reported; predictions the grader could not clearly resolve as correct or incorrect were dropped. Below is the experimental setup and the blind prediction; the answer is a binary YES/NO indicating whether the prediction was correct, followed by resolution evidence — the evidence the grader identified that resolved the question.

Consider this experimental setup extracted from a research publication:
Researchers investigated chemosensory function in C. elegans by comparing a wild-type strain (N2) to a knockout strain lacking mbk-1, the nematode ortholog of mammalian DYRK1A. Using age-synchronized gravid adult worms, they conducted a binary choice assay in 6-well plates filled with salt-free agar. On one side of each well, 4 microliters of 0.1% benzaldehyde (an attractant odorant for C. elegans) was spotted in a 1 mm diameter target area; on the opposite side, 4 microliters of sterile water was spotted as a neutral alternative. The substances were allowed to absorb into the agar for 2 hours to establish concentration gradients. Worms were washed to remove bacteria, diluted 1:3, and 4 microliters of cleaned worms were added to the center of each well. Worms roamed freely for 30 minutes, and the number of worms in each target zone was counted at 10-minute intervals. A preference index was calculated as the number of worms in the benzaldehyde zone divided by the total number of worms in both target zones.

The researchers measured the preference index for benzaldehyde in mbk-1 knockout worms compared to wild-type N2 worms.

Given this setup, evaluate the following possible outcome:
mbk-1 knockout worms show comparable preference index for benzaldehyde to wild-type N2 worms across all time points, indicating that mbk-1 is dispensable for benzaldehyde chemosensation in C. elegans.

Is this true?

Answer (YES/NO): YES